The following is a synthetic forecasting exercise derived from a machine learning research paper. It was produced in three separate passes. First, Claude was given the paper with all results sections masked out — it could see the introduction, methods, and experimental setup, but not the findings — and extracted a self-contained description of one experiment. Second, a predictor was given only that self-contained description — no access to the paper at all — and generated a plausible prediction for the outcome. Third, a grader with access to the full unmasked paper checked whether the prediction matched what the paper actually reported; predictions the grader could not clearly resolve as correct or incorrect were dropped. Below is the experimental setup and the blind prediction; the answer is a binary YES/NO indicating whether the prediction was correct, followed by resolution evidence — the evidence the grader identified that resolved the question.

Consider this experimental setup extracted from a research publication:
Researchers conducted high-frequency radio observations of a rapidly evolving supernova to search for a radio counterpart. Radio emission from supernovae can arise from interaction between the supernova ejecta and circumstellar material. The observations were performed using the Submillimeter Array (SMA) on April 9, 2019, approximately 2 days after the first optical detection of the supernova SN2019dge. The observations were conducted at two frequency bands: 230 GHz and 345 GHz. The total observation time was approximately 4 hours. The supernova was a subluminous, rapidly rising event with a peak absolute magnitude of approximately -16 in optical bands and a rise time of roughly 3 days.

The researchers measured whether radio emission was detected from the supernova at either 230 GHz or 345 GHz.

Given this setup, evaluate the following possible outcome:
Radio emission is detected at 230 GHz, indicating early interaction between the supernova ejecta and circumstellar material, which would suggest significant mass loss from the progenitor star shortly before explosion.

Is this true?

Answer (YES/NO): NO